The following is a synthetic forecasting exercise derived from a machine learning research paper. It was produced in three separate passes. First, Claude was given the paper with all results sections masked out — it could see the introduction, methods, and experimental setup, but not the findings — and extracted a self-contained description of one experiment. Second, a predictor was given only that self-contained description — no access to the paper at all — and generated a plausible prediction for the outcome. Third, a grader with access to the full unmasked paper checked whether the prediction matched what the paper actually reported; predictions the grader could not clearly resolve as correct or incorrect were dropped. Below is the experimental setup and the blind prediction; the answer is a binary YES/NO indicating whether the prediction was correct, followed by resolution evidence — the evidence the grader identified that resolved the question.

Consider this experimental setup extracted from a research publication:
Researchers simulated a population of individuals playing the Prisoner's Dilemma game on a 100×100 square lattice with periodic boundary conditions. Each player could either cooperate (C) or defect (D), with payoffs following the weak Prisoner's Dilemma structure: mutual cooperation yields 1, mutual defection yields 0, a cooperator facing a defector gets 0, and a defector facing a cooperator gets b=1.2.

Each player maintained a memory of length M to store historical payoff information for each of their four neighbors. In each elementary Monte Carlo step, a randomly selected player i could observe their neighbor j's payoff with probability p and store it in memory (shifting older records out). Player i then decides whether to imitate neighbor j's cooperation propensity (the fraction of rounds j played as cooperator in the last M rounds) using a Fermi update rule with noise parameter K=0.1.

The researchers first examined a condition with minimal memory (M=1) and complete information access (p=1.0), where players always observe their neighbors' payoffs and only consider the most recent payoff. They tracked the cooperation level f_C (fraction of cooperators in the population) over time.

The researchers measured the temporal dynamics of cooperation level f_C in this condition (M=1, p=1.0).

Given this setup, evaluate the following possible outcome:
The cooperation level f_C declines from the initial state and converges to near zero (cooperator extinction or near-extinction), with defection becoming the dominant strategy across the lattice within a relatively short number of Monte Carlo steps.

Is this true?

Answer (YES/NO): YES